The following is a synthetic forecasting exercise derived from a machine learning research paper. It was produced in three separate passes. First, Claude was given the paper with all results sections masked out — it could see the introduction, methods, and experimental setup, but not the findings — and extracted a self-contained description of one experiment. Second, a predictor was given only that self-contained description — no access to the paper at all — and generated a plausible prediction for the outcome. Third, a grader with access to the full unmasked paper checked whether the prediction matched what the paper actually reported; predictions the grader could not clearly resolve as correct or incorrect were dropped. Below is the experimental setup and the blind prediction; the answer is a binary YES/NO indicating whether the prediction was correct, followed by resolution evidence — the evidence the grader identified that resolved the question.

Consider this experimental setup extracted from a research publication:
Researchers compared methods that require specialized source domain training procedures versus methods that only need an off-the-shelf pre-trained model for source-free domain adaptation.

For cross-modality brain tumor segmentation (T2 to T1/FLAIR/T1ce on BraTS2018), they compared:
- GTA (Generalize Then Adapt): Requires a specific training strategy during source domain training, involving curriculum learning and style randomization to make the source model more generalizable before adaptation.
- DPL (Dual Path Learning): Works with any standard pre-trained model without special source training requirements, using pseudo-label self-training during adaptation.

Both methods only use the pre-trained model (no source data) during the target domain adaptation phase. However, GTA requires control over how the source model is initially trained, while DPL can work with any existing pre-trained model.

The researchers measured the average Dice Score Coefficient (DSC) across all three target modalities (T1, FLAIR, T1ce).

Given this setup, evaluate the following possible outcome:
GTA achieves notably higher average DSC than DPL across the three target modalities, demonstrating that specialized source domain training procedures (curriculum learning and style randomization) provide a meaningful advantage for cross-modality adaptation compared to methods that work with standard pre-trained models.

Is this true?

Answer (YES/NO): NO